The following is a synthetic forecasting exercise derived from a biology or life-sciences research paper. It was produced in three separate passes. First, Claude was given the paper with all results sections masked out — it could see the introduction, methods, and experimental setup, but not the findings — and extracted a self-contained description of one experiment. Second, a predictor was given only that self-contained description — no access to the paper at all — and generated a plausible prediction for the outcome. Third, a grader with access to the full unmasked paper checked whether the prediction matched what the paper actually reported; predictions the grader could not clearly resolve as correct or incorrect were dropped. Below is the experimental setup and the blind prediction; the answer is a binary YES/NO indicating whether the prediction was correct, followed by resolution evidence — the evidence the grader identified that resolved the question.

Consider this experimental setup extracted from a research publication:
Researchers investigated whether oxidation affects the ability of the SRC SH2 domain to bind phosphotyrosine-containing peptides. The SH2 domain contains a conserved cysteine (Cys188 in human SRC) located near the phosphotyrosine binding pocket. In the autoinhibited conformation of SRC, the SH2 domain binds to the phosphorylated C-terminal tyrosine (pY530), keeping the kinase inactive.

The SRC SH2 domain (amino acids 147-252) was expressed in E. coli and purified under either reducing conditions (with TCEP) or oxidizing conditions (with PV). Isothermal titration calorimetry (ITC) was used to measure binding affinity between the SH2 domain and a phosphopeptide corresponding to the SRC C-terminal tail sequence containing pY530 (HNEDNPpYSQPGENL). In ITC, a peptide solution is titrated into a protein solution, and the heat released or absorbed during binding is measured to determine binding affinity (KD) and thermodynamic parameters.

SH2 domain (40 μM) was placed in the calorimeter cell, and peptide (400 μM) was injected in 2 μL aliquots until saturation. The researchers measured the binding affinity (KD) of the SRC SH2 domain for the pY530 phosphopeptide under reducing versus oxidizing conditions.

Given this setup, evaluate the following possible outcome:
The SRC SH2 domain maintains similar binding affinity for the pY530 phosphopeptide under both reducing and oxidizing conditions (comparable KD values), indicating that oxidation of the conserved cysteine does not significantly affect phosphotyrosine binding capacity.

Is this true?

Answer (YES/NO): NO